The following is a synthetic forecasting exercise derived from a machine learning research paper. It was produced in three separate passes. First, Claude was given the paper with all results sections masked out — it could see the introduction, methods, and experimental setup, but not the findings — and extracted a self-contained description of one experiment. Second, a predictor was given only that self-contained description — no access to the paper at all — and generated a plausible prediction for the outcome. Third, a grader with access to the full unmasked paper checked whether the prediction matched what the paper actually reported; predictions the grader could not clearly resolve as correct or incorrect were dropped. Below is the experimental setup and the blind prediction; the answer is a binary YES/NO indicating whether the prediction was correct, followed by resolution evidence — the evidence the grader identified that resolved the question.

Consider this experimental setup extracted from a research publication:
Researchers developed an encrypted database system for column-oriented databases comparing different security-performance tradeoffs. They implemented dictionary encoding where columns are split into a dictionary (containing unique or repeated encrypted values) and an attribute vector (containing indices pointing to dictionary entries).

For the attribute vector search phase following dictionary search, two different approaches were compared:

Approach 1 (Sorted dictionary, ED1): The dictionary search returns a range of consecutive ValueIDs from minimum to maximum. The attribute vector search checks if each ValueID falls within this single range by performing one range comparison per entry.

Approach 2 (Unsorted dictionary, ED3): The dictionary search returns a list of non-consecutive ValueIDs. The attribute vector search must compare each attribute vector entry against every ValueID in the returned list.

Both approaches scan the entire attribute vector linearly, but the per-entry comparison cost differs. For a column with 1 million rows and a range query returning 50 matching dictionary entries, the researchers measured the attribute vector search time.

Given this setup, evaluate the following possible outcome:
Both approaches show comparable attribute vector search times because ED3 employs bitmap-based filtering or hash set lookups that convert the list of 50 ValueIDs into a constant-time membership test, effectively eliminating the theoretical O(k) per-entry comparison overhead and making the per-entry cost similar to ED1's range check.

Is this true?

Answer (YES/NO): NO